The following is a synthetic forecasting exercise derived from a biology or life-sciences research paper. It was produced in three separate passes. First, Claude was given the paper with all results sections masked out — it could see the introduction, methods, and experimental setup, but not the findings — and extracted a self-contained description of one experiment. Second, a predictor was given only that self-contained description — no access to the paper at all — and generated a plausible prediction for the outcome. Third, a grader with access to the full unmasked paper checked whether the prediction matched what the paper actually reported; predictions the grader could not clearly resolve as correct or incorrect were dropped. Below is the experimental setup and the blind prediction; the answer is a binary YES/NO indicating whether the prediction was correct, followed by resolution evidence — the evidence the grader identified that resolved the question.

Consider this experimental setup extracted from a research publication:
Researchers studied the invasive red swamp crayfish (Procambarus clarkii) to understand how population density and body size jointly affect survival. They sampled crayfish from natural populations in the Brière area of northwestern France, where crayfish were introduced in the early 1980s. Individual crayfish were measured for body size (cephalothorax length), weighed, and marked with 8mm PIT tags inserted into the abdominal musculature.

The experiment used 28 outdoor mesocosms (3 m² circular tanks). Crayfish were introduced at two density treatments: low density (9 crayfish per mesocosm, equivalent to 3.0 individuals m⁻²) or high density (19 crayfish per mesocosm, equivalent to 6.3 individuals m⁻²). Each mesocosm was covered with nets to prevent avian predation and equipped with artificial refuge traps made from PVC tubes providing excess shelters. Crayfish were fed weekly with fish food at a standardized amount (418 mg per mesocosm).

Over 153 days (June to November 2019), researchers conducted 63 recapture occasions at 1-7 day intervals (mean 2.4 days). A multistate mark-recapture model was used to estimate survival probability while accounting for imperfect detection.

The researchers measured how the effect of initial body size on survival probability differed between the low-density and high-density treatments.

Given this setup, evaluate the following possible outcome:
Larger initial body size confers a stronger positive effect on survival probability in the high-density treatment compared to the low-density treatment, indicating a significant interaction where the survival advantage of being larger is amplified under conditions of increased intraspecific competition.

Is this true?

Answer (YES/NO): YES